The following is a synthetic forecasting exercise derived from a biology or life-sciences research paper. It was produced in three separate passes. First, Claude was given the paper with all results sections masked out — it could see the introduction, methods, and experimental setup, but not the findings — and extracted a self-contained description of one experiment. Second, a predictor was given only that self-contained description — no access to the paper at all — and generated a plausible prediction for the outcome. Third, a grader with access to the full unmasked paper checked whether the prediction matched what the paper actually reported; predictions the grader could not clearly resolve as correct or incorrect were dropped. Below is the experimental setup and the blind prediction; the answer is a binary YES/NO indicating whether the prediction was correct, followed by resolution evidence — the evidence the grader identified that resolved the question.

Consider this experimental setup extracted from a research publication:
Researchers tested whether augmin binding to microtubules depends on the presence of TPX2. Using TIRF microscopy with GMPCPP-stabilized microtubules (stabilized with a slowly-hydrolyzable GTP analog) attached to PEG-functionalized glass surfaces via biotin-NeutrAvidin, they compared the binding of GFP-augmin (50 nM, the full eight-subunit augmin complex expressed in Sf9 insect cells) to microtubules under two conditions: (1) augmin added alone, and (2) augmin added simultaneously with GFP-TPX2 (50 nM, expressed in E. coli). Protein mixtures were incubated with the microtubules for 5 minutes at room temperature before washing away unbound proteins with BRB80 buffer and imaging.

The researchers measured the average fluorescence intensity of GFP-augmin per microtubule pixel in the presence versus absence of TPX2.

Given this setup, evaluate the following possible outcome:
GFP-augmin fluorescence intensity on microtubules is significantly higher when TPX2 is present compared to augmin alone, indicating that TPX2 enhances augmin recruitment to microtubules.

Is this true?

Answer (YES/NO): YES